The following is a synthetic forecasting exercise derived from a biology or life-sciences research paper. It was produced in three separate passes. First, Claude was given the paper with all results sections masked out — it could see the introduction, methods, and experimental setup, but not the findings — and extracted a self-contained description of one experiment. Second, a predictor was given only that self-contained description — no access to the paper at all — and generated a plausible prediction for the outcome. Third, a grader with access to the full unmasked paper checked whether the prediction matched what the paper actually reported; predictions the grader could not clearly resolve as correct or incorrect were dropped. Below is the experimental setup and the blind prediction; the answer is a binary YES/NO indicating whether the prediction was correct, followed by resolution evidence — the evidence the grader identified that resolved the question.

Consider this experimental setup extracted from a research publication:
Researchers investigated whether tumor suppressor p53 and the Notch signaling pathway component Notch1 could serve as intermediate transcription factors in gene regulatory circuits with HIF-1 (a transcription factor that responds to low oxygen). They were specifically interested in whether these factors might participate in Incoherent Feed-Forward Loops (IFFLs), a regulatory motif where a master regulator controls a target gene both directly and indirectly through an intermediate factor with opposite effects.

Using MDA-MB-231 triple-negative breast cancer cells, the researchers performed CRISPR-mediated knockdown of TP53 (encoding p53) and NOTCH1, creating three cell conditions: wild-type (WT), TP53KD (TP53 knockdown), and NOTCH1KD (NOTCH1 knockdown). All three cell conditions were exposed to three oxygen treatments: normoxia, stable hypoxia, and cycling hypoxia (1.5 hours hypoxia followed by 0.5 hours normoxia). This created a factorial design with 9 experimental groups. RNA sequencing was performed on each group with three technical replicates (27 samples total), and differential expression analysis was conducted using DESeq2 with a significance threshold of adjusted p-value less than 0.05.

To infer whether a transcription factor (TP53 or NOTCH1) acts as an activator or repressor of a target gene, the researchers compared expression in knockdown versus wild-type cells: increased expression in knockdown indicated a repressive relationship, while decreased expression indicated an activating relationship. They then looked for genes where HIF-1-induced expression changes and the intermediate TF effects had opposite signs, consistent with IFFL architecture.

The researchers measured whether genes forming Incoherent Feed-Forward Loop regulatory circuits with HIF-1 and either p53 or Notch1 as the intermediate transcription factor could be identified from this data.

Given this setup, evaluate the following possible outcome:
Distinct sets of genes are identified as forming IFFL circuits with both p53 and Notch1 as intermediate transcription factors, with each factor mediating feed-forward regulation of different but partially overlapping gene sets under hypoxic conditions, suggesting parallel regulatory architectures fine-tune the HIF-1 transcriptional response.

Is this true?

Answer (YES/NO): NO